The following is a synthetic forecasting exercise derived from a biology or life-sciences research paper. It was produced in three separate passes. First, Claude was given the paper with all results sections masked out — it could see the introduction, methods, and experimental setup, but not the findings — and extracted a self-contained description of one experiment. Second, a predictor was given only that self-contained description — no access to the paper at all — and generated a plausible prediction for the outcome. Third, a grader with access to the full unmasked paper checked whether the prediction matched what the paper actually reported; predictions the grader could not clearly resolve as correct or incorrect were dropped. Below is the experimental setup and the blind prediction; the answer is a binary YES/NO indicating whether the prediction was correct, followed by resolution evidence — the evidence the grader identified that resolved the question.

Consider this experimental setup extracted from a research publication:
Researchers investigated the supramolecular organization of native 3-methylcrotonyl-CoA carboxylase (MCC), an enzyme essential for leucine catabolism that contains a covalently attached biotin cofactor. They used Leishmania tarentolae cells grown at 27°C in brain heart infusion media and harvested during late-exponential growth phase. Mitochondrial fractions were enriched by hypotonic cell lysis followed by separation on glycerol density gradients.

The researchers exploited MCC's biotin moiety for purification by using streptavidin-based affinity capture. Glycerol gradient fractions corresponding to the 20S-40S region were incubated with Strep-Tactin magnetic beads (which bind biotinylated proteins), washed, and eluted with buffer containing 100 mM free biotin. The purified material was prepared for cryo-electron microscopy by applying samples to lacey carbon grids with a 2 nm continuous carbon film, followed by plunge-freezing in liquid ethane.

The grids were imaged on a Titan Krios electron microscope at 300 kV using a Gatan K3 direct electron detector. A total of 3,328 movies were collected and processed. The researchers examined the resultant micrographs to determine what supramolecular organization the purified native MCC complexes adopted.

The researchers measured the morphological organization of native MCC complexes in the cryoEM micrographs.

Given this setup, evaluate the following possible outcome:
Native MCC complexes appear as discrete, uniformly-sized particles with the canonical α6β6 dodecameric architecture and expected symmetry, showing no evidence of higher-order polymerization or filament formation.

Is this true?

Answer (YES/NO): NO